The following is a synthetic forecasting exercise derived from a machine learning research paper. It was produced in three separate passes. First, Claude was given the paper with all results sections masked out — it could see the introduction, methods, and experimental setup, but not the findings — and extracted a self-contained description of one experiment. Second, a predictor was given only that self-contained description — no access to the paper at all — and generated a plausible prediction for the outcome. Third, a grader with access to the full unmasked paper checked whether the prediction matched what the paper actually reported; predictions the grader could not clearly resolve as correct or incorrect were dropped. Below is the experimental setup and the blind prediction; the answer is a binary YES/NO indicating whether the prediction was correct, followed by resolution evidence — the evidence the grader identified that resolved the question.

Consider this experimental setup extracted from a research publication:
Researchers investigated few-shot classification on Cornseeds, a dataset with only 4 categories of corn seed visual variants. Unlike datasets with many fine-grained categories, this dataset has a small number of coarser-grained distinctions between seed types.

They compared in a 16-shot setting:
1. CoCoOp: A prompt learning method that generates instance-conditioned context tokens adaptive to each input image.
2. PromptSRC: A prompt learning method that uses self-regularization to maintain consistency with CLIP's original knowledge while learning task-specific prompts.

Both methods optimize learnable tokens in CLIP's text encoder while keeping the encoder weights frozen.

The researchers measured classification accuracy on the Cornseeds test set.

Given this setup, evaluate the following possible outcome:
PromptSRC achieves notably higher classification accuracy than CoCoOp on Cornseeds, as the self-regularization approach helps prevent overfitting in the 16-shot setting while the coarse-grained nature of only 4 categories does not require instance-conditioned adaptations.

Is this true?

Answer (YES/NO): NO